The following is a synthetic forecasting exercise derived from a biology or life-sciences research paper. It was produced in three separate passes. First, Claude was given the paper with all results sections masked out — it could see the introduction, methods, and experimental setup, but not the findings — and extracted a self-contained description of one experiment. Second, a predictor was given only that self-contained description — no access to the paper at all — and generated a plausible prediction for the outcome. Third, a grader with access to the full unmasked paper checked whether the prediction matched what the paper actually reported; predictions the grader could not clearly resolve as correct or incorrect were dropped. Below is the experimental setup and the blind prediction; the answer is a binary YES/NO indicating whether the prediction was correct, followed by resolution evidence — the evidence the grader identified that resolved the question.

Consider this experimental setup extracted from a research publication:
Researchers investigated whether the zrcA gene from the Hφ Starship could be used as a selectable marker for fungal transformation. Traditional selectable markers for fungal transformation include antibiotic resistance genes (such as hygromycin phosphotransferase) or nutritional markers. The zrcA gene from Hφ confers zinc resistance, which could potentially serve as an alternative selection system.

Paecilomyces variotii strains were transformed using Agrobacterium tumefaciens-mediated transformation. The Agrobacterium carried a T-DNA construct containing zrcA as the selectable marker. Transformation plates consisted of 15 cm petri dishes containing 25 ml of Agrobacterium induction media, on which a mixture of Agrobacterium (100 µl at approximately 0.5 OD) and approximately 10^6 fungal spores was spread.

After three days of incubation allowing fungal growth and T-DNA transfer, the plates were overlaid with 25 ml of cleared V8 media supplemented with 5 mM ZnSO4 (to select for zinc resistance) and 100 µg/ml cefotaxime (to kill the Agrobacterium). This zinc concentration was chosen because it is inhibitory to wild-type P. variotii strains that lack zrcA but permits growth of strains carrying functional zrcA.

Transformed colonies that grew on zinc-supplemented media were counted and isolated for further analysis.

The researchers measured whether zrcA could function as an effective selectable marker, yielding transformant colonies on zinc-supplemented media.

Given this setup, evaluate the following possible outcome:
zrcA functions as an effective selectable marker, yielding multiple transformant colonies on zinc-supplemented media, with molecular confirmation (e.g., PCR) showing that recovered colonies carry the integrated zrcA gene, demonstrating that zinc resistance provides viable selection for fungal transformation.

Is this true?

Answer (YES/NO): YES